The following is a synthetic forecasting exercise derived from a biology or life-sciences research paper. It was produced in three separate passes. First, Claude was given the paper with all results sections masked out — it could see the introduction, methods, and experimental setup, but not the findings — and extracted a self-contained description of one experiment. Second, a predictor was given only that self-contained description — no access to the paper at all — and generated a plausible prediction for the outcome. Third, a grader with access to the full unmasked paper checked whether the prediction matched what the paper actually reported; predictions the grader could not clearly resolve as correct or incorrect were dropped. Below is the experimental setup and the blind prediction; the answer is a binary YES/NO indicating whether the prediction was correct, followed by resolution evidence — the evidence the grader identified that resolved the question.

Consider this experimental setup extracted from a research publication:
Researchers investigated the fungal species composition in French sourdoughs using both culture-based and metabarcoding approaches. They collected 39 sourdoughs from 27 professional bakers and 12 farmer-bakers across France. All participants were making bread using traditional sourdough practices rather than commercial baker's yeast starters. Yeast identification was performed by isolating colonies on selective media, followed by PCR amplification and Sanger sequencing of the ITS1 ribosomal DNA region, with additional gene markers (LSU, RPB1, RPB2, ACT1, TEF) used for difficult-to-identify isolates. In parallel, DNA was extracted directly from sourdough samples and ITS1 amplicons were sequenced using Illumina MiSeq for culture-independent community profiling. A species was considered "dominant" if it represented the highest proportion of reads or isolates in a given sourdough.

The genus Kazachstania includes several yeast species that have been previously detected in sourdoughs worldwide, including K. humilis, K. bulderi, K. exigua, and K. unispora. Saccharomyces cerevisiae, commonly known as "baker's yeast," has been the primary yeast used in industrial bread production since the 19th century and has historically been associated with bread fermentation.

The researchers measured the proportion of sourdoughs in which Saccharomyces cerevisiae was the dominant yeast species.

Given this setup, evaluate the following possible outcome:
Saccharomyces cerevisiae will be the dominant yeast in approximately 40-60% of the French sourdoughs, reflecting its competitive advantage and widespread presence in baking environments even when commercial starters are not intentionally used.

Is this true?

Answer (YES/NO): NO